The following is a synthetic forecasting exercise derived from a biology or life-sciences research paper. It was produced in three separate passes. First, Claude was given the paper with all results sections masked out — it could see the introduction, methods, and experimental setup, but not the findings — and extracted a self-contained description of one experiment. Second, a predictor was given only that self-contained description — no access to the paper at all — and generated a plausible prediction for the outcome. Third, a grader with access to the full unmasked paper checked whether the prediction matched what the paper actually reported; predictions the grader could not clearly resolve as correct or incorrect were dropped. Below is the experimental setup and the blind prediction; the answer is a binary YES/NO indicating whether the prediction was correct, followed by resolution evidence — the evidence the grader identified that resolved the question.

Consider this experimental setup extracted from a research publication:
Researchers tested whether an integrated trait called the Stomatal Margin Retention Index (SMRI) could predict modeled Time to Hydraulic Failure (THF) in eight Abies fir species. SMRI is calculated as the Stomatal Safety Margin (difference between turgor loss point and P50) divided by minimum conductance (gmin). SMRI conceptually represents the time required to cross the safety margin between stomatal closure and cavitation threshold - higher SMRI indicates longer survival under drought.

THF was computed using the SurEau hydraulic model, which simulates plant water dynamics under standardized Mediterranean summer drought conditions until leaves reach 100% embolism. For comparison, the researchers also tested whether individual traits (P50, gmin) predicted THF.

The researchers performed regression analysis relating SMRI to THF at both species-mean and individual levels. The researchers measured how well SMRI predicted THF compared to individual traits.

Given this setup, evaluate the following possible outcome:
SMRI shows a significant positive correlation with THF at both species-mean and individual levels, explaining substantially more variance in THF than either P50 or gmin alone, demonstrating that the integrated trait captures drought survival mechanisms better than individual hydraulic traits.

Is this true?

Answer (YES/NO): NO